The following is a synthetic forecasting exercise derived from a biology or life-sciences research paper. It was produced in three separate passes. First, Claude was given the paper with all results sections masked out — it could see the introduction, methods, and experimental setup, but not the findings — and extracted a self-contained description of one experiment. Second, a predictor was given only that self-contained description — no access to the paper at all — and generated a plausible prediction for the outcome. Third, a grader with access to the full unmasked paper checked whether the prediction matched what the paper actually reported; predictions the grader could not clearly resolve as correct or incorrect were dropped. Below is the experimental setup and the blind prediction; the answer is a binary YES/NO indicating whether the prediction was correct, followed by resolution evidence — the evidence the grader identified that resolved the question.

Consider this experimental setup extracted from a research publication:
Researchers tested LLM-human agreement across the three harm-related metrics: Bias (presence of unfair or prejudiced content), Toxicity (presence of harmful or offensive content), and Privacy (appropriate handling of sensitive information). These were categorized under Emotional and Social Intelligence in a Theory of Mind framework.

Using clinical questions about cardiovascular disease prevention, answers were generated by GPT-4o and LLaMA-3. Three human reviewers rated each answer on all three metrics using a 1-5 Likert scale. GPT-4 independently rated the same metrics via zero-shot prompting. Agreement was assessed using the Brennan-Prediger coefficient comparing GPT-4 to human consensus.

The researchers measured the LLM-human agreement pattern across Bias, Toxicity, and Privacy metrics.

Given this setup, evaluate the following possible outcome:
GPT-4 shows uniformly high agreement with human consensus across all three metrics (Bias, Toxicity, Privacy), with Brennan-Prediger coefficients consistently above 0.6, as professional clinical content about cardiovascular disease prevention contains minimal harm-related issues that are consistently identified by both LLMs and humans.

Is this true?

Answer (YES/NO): YES